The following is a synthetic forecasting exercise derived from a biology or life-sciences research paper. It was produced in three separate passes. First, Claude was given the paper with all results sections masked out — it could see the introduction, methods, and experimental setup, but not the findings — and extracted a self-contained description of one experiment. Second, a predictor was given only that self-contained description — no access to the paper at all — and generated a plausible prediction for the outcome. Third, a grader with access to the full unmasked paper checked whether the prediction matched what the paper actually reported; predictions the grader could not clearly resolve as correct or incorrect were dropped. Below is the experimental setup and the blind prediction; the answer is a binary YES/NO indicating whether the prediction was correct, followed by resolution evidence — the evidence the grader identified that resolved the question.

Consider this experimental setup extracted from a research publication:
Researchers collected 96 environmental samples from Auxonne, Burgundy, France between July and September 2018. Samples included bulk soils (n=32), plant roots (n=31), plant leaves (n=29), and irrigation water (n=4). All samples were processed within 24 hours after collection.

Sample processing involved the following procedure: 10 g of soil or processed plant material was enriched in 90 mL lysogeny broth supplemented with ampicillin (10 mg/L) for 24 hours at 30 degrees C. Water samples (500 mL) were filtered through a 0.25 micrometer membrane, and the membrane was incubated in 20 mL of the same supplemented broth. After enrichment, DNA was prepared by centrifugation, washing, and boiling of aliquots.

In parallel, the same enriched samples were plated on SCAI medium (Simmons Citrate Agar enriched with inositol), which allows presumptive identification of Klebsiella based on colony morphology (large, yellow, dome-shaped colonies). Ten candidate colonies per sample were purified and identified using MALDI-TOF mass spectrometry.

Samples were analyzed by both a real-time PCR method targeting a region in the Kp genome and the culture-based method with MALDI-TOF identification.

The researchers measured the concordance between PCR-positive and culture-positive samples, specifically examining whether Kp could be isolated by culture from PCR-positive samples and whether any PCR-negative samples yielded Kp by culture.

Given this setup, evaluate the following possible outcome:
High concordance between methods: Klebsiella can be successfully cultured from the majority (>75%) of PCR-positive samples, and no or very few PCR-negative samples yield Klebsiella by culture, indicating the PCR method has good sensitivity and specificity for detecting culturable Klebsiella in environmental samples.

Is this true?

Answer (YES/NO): YES